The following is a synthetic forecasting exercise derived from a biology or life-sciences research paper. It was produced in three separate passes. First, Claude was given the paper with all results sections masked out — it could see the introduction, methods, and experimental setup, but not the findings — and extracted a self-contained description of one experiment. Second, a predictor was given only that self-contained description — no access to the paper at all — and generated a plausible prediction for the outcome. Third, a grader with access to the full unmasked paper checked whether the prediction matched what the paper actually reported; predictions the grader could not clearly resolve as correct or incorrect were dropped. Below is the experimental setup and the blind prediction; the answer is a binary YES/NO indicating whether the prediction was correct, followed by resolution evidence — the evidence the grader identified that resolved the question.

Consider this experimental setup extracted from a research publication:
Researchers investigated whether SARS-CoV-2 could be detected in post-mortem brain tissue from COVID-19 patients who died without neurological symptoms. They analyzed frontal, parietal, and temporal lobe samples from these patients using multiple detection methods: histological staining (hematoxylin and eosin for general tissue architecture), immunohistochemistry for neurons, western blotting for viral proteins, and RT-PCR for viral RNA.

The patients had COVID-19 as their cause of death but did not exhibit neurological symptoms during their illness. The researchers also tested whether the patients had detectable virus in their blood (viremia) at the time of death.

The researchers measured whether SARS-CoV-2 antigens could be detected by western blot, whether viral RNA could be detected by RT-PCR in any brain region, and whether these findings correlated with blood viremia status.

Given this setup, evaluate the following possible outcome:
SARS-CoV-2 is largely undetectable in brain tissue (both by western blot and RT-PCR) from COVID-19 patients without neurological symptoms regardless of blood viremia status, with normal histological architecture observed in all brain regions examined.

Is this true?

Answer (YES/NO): NO